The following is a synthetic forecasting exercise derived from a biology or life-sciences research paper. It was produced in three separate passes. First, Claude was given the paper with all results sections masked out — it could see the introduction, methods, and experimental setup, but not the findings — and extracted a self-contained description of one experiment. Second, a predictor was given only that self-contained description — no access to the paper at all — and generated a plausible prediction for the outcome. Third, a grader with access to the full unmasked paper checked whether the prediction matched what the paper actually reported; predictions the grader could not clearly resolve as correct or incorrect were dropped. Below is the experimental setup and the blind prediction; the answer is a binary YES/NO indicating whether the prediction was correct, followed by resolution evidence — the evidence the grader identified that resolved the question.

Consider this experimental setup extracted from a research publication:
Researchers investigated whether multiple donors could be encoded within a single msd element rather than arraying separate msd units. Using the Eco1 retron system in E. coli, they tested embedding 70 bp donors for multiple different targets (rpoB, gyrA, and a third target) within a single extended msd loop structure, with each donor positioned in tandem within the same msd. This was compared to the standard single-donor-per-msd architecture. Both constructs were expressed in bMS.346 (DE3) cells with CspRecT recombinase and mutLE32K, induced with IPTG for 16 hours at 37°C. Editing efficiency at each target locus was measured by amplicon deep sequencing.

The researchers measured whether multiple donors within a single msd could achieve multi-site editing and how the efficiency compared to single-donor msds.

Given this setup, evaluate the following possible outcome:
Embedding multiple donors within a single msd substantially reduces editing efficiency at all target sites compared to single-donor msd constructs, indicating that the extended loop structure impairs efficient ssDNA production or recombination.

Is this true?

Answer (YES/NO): NO